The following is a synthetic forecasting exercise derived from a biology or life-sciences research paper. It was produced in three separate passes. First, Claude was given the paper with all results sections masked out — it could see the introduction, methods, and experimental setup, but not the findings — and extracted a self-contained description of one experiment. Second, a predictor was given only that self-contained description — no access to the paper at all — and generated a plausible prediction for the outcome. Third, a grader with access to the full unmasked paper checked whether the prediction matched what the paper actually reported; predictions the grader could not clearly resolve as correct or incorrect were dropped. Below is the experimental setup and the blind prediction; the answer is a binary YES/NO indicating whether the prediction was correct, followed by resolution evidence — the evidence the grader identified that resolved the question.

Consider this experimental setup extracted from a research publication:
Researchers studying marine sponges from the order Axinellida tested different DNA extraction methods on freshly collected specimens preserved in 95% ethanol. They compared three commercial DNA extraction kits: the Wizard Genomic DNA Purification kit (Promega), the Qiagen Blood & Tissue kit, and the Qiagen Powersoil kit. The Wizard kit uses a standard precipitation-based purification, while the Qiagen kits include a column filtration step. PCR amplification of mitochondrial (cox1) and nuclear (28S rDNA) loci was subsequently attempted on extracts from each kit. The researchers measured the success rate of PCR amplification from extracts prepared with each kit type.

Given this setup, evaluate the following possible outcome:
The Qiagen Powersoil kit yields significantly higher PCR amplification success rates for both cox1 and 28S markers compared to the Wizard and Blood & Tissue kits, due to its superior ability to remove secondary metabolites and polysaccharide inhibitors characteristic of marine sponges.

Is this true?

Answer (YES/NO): NO